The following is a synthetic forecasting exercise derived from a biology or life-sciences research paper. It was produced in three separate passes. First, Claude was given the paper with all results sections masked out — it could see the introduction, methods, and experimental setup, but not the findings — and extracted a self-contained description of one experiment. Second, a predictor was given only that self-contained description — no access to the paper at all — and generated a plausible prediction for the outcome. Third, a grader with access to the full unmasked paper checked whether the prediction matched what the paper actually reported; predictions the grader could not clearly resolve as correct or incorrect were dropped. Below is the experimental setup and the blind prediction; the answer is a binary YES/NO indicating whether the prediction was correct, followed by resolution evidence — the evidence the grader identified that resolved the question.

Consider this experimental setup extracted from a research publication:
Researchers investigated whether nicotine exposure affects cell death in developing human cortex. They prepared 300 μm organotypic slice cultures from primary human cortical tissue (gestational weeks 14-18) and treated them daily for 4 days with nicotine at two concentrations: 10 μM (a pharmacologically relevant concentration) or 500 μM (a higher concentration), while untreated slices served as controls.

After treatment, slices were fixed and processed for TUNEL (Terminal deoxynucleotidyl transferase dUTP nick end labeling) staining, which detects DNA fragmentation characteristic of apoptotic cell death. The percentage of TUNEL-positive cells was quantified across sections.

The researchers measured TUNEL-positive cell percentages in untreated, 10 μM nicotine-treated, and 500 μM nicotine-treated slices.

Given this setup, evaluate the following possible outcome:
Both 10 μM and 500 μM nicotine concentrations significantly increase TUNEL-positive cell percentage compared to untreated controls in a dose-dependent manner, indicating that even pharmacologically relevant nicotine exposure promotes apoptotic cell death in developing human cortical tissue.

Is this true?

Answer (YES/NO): NO